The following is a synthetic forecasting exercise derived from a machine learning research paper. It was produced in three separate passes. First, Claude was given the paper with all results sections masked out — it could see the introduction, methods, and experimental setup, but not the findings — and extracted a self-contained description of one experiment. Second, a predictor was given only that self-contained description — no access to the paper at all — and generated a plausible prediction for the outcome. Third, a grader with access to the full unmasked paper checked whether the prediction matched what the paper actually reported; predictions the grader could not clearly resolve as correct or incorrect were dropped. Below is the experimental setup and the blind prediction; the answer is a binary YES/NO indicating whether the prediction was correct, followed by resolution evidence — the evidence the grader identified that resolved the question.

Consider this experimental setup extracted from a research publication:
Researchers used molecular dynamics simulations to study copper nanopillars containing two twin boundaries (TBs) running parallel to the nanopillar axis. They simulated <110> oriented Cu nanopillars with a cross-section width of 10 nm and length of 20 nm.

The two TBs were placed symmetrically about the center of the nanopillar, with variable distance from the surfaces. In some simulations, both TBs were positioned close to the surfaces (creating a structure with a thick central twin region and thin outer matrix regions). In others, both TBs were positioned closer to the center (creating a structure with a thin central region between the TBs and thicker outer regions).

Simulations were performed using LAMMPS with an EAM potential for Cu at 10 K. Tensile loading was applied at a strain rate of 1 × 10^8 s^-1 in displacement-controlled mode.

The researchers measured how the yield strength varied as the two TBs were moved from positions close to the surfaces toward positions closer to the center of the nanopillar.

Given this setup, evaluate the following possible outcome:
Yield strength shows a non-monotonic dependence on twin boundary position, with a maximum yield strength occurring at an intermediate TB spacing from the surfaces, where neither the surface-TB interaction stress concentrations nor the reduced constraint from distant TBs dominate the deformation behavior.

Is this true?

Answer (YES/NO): YES